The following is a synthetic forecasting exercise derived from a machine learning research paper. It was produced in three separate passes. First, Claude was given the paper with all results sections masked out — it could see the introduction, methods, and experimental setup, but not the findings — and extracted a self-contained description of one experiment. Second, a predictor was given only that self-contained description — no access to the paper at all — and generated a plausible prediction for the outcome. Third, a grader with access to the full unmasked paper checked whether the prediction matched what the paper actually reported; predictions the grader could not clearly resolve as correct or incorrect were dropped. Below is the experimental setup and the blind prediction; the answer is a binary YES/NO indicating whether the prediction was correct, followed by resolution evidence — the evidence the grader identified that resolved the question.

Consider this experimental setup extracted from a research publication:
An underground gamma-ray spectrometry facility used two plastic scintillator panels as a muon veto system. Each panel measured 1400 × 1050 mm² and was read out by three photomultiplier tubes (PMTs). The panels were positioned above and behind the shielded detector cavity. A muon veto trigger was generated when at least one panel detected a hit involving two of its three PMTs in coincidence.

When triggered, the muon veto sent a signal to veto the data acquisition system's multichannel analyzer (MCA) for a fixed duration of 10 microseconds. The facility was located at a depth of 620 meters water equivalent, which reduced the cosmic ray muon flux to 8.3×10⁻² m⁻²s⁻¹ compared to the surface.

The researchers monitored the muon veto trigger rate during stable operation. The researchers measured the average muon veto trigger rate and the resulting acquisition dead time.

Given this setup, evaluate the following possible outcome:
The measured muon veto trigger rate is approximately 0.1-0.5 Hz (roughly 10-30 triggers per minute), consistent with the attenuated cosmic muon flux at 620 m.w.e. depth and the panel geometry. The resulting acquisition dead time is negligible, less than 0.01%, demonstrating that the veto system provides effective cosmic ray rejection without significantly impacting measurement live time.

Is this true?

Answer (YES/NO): NO